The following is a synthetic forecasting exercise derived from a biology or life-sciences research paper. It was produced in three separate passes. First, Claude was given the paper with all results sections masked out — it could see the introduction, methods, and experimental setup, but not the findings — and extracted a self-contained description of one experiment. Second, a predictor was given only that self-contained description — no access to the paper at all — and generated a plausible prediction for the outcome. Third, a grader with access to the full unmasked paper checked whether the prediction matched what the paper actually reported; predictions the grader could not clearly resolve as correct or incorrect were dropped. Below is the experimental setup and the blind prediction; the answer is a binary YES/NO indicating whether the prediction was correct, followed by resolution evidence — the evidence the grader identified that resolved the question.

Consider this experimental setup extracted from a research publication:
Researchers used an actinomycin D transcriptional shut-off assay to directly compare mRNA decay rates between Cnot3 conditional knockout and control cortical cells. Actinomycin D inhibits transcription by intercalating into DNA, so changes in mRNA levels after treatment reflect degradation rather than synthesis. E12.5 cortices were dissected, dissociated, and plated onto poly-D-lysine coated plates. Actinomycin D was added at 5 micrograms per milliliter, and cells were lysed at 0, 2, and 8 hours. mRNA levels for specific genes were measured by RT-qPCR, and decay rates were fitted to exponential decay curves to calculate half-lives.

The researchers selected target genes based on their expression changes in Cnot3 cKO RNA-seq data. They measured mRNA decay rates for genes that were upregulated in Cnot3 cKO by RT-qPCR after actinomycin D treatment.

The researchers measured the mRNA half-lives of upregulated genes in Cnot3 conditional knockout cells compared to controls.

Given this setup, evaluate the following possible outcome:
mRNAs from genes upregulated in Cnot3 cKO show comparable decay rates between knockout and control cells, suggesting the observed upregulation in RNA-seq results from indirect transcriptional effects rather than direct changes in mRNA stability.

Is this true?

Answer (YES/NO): NO